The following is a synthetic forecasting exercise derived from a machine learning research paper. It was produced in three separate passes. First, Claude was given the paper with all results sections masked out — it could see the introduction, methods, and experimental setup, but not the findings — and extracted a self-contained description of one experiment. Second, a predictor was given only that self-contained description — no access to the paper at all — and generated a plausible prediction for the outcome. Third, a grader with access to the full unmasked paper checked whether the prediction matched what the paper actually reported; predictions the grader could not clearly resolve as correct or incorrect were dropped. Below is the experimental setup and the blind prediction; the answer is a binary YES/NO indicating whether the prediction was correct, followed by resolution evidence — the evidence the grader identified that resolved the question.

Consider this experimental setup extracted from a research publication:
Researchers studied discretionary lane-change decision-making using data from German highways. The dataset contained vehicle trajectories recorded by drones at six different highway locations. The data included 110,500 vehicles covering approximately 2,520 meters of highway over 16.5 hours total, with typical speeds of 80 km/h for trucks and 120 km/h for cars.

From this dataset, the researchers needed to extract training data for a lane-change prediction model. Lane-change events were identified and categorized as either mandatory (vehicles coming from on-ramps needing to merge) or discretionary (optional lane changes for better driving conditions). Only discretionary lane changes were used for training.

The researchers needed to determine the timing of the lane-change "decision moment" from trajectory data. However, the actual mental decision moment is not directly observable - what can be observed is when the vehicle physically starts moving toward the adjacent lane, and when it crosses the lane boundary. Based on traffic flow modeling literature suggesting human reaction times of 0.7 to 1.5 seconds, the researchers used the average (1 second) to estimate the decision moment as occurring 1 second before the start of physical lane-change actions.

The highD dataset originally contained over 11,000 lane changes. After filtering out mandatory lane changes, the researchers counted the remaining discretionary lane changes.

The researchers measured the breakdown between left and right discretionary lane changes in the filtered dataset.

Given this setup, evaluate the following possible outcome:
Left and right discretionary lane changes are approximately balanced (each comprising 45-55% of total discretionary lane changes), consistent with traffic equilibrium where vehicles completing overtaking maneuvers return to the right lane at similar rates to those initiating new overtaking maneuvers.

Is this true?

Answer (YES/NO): NO